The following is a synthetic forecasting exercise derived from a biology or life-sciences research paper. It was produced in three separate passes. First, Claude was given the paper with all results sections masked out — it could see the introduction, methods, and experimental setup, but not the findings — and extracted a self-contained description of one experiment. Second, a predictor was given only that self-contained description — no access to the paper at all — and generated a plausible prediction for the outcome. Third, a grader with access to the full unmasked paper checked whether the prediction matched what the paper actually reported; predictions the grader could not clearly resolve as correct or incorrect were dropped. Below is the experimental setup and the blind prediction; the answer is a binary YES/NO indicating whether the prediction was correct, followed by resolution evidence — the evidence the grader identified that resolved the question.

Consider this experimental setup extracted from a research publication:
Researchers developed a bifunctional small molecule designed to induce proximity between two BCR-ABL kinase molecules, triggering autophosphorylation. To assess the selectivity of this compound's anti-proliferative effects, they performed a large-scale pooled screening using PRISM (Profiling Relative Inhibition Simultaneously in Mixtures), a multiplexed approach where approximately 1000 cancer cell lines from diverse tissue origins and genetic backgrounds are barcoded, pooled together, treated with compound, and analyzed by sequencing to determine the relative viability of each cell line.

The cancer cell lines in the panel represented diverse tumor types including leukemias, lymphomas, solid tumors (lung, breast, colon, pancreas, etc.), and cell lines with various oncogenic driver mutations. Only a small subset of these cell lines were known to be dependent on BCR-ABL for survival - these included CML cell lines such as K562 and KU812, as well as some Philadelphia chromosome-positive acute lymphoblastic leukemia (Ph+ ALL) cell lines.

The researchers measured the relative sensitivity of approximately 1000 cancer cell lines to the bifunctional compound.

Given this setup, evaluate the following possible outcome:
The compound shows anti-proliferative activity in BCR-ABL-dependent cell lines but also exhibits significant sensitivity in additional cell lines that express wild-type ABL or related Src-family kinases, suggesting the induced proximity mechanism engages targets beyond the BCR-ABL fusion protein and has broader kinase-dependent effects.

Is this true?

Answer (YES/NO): NO